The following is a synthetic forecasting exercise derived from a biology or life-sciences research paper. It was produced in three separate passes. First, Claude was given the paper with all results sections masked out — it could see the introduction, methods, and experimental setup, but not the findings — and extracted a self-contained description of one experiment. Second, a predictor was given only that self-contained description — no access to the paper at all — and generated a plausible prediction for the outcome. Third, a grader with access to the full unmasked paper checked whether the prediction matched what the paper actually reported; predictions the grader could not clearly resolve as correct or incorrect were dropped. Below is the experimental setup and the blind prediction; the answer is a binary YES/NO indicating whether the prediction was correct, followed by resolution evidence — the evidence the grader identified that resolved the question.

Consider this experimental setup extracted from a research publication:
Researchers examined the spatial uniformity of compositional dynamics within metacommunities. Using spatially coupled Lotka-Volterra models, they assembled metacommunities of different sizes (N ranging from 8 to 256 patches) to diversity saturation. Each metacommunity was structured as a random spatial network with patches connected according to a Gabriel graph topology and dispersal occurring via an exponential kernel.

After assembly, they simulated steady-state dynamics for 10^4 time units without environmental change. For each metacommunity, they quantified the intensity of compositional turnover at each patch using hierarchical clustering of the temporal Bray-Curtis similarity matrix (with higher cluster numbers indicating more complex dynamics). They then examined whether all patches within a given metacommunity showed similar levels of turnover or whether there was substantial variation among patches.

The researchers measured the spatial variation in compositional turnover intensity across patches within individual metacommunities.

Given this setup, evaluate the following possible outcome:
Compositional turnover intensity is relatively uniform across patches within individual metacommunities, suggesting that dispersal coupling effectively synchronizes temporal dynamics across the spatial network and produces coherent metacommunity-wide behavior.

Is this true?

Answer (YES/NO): NO